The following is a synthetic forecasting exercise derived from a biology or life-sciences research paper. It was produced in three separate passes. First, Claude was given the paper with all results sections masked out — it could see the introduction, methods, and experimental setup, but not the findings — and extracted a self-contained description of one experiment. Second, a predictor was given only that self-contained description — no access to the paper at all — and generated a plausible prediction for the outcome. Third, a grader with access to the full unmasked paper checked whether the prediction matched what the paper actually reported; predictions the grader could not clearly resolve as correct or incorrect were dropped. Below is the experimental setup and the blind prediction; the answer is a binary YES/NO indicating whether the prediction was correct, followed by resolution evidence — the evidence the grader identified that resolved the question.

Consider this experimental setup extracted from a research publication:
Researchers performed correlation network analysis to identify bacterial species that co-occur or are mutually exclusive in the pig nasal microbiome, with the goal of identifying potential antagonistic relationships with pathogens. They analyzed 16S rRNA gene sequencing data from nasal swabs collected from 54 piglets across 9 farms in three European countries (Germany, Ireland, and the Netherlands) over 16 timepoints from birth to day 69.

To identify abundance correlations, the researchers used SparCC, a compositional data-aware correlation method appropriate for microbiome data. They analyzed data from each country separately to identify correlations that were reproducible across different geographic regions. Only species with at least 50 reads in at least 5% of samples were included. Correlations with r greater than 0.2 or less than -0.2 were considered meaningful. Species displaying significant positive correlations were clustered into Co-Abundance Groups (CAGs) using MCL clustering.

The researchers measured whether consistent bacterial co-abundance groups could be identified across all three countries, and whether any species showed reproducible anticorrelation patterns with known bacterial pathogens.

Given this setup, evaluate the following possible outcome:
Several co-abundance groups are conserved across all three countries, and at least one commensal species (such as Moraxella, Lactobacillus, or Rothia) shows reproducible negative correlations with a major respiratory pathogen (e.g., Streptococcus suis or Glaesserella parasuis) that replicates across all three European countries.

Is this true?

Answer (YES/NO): YES